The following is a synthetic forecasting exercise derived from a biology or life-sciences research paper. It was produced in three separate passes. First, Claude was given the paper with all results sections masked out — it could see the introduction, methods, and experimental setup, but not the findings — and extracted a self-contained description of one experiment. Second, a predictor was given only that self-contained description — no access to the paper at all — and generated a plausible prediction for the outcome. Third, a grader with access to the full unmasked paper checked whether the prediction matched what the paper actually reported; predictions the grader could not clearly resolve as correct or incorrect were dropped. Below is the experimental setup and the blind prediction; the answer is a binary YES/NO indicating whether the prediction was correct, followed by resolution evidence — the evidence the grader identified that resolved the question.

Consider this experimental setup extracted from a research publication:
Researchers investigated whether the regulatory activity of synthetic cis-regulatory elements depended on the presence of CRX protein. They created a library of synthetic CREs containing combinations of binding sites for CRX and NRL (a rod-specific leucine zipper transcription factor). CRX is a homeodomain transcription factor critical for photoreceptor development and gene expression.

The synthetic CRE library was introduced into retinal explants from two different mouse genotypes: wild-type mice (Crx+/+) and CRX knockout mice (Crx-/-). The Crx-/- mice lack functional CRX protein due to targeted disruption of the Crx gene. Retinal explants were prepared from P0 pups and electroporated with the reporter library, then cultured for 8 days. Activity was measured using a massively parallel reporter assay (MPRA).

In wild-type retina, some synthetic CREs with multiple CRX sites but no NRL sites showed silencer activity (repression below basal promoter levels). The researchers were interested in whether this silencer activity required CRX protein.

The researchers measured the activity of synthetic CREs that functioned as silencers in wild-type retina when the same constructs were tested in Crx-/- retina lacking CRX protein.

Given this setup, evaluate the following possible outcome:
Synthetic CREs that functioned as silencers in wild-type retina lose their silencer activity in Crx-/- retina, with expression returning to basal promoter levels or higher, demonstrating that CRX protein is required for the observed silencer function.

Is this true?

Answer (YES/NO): YES